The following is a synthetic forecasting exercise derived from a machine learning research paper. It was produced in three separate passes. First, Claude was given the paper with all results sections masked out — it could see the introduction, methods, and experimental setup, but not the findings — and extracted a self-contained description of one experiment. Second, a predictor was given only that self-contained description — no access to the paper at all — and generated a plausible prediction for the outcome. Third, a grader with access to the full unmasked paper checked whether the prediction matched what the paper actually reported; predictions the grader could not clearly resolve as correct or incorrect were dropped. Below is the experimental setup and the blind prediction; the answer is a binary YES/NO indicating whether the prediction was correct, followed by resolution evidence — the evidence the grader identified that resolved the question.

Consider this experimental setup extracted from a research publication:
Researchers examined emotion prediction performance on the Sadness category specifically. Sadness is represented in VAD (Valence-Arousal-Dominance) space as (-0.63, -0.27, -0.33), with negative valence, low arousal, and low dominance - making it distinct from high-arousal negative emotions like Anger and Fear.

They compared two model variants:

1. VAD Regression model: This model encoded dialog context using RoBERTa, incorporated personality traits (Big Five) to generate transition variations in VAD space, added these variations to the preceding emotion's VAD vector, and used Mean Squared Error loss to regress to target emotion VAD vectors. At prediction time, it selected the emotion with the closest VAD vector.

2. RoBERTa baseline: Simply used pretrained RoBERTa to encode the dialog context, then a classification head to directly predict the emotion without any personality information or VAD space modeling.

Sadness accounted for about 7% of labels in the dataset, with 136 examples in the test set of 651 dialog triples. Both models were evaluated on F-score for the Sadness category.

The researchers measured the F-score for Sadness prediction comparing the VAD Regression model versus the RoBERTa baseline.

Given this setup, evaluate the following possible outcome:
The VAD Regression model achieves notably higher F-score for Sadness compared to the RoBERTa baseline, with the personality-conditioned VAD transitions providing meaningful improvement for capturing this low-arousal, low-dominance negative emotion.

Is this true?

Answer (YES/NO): NO